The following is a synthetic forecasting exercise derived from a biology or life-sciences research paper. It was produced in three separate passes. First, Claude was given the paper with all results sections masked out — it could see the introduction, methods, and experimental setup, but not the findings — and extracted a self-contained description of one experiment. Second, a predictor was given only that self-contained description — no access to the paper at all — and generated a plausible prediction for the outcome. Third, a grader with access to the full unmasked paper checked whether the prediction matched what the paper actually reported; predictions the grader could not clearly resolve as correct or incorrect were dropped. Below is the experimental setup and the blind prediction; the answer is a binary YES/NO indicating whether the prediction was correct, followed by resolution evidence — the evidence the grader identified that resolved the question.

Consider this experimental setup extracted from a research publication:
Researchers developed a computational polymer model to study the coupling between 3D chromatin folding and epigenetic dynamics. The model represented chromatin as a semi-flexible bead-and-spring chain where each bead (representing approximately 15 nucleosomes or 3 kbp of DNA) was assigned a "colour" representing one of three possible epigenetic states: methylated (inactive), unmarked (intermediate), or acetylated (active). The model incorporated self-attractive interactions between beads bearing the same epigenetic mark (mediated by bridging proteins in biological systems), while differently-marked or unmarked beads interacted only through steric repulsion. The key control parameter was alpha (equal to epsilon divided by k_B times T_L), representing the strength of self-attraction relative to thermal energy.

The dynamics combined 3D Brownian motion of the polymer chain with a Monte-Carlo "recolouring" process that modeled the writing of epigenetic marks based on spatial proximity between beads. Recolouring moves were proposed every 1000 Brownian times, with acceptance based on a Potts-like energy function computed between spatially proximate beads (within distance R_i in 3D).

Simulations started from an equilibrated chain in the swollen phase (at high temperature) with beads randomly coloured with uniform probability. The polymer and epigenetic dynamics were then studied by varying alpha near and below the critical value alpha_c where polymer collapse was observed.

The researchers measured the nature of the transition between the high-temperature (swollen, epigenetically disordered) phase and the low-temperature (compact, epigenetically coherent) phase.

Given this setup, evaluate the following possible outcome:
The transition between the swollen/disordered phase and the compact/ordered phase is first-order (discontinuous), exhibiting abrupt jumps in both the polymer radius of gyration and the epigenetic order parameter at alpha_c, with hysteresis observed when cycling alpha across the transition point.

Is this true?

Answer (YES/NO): YES